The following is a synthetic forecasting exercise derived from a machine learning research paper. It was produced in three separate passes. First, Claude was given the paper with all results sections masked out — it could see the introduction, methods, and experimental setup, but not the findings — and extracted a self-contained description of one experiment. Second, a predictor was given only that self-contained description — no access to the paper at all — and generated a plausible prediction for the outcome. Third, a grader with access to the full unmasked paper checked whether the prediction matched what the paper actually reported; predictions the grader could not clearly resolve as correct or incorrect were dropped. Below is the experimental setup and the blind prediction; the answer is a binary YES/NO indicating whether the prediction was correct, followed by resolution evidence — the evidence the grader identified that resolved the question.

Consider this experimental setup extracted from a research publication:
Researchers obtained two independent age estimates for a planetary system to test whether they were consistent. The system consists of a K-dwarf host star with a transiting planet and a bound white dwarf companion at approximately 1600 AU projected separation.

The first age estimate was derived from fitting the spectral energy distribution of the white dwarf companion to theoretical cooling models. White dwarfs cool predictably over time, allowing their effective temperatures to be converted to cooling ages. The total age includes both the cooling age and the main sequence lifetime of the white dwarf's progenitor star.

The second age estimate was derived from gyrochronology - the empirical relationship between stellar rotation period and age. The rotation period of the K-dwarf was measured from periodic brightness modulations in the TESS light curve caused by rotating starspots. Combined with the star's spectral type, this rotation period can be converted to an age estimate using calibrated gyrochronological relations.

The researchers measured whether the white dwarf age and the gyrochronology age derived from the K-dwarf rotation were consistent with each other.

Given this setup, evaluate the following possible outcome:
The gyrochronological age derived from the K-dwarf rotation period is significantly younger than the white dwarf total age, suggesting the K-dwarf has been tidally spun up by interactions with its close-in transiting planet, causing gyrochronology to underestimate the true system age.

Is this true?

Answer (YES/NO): NO